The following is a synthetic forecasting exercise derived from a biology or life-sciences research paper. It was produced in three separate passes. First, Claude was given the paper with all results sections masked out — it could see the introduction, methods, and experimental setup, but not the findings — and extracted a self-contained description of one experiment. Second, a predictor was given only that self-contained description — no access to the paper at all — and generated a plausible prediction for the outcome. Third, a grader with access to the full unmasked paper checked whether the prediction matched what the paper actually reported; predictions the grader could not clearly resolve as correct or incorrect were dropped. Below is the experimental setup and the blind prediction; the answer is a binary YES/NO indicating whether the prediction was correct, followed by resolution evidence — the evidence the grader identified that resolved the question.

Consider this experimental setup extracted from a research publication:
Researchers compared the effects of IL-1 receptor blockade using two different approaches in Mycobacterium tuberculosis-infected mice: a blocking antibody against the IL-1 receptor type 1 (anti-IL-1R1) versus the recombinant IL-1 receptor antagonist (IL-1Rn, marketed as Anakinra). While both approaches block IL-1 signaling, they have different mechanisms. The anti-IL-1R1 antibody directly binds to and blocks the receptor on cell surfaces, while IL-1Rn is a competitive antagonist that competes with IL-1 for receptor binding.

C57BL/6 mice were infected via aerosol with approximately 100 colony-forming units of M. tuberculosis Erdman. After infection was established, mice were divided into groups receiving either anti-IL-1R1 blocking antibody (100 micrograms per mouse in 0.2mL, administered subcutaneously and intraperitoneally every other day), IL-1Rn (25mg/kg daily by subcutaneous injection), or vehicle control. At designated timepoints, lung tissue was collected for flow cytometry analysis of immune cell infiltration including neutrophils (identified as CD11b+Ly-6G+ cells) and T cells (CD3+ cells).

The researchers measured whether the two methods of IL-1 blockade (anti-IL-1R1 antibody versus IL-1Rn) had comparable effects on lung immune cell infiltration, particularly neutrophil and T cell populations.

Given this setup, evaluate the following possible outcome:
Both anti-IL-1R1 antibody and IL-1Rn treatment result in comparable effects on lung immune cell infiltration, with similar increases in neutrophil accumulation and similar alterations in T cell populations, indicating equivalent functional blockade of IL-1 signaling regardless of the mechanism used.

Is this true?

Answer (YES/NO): NO